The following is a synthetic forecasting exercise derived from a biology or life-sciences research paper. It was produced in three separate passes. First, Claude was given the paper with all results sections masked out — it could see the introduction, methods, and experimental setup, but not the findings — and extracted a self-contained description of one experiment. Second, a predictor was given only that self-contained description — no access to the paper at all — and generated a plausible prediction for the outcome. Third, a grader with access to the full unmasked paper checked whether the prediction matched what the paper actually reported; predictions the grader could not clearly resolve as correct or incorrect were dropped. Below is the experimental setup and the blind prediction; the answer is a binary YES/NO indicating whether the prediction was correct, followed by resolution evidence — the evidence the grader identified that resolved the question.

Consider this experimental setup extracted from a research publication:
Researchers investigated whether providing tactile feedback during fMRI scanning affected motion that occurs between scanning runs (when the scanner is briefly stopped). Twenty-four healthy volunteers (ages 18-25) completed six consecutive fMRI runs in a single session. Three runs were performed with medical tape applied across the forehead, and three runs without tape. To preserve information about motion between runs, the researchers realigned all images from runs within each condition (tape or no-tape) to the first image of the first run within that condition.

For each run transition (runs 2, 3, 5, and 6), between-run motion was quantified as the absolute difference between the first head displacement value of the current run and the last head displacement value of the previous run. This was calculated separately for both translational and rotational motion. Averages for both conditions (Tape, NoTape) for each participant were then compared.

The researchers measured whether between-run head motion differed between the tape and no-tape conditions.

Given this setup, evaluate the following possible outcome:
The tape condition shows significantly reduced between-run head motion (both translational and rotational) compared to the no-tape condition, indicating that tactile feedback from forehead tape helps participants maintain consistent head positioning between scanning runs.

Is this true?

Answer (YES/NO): YES